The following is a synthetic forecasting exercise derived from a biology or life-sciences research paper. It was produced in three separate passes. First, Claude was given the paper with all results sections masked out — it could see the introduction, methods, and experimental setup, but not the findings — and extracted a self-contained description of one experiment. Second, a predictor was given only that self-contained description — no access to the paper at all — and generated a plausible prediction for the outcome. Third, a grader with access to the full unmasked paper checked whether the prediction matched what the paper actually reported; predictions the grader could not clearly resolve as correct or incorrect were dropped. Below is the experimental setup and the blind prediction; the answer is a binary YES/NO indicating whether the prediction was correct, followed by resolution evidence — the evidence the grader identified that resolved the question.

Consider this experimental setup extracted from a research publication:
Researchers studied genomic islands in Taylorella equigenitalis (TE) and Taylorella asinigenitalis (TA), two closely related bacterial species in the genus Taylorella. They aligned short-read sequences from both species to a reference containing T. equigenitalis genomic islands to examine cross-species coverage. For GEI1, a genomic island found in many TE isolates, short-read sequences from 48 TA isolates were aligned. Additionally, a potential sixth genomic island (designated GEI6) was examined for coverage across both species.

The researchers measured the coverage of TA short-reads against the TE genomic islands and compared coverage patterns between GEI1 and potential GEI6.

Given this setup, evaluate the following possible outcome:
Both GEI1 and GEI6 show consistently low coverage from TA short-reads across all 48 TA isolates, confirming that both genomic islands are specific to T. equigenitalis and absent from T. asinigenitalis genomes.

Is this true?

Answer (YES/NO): NO